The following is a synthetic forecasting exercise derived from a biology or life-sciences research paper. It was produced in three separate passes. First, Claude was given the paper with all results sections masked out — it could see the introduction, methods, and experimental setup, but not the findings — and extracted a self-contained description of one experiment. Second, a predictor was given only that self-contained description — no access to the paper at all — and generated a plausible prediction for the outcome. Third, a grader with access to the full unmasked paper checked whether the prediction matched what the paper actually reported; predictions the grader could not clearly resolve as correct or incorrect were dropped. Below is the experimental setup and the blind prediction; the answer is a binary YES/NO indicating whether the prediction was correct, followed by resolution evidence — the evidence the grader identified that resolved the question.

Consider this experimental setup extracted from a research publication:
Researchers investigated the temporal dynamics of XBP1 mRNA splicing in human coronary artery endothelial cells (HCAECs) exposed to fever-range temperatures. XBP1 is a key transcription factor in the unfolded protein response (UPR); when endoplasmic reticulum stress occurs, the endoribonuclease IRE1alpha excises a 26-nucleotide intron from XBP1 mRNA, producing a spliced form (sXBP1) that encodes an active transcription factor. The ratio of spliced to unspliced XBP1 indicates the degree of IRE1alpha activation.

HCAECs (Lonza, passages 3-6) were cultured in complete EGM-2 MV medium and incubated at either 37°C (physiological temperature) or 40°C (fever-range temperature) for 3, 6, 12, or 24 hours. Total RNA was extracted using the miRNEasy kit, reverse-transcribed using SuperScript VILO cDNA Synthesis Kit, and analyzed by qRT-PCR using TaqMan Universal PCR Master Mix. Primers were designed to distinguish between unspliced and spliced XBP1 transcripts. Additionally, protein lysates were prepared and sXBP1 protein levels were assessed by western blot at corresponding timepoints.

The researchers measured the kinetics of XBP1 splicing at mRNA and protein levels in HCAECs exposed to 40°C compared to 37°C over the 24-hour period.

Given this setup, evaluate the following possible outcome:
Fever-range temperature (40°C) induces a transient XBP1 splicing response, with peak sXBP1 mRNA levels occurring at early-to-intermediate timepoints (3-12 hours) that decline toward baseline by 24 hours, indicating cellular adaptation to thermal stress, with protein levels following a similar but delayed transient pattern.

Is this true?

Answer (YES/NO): NO